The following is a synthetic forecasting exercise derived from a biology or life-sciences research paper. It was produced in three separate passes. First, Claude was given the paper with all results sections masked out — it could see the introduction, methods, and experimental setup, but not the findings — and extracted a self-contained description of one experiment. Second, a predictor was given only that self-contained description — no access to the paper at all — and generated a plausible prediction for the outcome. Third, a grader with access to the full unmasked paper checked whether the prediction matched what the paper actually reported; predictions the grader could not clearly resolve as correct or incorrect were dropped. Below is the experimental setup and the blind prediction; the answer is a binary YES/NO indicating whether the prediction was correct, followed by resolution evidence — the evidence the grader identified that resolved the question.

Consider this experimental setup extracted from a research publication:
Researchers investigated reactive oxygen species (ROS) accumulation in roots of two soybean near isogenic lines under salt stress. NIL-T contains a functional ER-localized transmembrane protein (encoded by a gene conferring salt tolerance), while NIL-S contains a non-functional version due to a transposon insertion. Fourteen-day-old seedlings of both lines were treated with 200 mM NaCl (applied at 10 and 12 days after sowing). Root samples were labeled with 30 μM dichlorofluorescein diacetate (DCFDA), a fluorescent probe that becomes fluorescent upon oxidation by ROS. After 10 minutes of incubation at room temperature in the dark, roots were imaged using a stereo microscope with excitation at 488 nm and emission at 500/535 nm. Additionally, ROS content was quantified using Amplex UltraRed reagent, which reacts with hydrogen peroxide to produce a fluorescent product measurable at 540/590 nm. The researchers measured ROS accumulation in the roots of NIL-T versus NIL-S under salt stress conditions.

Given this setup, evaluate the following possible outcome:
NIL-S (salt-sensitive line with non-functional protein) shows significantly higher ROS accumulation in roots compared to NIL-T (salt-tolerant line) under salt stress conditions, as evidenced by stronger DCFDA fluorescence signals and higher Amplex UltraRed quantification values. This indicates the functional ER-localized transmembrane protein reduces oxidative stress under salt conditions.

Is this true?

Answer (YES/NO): NO